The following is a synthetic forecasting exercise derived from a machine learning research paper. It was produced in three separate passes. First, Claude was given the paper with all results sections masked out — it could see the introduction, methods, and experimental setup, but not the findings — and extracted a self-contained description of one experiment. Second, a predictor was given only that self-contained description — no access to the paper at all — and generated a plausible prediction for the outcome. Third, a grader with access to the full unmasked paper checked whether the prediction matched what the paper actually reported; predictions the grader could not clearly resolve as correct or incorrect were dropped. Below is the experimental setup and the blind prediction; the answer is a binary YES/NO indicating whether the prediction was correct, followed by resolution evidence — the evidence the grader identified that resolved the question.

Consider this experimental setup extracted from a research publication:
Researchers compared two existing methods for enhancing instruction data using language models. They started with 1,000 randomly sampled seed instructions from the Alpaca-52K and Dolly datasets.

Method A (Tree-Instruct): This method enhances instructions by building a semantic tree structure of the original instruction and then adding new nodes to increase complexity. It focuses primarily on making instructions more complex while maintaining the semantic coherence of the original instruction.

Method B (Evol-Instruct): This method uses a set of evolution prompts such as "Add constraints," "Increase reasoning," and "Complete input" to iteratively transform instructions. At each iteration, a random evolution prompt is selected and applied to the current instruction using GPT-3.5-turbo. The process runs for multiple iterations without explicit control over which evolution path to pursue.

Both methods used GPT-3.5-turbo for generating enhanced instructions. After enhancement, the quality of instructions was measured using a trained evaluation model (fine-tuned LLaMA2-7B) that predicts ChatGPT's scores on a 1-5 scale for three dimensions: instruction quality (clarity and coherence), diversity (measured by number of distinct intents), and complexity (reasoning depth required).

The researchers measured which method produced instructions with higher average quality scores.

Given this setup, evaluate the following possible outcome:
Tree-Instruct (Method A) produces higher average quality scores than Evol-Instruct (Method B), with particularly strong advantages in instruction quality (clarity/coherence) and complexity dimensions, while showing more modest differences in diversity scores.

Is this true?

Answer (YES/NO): NO